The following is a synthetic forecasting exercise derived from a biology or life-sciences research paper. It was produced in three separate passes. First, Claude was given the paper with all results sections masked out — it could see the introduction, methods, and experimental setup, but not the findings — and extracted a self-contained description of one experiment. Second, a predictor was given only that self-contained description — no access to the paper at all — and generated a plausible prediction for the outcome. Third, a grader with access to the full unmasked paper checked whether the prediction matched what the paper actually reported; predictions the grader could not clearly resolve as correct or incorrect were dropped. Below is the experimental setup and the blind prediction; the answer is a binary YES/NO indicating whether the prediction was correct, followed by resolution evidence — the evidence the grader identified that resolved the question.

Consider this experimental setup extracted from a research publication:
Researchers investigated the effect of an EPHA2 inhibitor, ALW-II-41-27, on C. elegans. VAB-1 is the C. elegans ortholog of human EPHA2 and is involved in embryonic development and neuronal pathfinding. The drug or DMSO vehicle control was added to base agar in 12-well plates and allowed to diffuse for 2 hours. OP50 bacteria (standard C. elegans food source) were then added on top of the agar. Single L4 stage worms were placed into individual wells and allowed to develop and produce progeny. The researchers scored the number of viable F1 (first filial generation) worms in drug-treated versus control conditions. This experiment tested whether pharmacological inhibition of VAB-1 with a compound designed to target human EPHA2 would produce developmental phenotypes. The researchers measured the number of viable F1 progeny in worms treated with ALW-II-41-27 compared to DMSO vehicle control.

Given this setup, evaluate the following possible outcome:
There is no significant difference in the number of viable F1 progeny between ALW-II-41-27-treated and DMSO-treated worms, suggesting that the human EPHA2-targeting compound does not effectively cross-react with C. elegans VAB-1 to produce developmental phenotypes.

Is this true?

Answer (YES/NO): NO